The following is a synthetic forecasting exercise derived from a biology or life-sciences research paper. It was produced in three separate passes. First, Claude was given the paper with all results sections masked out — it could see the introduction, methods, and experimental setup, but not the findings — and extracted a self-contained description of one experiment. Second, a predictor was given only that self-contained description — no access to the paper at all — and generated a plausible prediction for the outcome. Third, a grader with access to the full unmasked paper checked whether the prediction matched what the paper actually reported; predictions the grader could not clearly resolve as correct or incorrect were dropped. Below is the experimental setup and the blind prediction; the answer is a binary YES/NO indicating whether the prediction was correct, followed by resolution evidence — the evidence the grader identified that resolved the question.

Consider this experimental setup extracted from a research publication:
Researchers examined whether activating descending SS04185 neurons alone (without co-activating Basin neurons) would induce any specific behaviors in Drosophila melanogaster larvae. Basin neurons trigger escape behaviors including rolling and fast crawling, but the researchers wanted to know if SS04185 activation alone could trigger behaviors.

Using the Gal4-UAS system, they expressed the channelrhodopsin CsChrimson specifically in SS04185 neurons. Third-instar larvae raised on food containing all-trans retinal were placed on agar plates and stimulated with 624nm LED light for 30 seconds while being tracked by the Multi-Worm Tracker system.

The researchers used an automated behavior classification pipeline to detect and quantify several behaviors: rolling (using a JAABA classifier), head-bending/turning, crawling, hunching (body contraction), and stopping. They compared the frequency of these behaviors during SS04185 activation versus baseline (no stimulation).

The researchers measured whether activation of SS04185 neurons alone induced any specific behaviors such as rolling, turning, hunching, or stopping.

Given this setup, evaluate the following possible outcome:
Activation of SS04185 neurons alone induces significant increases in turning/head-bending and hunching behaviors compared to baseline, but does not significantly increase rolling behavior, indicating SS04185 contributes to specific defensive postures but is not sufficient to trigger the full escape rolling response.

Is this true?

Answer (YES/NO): NO